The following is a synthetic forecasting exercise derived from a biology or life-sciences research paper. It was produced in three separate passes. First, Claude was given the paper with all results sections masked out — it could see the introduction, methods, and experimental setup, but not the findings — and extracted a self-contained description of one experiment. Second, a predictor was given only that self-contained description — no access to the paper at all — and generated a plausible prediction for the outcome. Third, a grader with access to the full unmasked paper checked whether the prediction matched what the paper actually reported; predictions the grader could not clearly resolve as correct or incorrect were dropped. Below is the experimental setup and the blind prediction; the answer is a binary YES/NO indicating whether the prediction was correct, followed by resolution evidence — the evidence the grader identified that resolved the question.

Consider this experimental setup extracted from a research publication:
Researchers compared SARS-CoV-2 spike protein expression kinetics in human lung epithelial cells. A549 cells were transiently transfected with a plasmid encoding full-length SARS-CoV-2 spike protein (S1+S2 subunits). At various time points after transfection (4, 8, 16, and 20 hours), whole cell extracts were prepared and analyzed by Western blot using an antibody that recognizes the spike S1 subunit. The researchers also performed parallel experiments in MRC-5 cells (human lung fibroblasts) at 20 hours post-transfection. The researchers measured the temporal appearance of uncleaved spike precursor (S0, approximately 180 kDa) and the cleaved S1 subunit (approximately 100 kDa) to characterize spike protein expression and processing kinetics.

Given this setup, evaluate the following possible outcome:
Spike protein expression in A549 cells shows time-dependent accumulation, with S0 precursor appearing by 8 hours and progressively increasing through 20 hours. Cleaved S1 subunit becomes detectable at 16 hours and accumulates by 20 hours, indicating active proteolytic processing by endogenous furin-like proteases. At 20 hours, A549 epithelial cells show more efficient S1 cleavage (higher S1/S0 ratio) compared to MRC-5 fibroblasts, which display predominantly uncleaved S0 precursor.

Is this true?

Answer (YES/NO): NO